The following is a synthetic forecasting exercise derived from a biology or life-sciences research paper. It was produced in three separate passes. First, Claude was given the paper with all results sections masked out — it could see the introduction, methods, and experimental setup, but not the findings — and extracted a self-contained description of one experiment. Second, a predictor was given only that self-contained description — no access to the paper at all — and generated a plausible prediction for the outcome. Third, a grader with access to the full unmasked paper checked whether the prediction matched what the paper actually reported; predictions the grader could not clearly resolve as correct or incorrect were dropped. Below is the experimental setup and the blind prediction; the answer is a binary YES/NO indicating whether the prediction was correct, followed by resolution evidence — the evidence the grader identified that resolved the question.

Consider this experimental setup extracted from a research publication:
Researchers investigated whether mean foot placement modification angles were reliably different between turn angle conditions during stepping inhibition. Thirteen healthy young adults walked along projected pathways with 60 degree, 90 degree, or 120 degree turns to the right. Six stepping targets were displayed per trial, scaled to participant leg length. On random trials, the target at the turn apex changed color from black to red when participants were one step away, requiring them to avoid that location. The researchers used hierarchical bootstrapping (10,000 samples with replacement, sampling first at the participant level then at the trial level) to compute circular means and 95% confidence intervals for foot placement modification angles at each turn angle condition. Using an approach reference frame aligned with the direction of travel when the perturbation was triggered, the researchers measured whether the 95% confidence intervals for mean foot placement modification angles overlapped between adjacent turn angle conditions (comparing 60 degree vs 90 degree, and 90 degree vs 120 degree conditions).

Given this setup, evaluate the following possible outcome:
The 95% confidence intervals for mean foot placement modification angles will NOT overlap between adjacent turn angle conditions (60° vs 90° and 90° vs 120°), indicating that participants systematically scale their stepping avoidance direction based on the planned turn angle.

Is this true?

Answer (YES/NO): NO